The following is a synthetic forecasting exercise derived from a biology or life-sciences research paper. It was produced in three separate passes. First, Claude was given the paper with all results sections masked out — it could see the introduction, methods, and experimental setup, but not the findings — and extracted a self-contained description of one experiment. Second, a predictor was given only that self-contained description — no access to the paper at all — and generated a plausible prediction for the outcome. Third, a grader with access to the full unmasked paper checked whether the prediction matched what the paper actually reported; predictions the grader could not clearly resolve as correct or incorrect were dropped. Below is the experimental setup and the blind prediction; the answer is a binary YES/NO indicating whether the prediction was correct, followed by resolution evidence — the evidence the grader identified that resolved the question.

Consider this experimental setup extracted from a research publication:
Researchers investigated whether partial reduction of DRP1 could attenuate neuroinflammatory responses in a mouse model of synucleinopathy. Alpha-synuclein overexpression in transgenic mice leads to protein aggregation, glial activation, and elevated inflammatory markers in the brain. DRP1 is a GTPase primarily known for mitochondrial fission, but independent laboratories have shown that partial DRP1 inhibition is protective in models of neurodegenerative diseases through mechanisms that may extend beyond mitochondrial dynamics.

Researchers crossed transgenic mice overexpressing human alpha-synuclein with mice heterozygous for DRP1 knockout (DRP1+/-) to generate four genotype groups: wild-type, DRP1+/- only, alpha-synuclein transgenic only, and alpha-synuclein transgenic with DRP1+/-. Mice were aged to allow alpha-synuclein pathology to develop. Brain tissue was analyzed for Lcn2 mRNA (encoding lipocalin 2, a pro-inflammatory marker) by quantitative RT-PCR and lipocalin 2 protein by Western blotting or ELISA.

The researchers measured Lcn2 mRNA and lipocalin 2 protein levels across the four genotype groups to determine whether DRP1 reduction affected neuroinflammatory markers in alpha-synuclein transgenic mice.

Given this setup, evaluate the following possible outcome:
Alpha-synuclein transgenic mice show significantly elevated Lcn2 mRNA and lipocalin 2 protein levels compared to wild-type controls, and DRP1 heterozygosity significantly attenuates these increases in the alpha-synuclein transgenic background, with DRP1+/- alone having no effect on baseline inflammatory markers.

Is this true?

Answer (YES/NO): NO